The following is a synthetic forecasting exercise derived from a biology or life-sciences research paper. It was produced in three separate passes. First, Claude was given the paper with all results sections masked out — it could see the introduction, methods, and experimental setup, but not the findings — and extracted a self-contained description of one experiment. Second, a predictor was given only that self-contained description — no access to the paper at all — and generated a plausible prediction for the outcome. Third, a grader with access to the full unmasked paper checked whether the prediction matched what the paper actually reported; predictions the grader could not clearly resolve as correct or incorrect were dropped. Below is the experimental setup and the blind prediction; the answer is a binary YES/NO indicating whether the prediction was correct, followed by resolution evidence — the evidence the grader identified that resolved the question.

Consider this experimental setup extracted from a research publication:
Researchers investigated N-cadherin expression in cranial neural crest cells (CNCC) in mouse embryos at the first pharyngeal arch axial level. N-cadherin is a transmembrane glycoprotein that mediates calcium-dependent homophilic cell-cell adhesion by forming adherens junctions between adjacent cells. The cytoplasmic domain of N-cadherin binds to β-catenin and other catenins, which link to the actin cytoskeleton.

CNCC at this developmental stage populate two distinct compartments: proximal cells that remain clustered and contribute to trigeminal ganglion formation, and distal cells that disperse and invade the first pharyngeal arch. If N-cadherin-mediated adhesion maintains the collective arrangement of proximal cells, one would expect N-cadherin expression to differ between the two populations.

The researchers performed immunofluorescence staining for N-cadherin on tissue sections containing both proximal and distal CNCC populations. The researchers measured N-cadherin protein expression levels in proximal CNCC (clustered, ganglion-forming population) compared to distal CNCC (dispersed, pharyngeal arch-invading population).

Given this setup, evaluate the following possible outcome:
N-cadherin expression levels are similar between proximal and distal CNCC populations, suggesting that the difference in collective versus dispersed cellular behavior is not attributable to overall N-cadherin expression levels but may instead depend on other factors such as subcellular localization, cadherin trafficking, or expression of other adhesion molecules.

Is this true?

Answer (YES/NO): NO